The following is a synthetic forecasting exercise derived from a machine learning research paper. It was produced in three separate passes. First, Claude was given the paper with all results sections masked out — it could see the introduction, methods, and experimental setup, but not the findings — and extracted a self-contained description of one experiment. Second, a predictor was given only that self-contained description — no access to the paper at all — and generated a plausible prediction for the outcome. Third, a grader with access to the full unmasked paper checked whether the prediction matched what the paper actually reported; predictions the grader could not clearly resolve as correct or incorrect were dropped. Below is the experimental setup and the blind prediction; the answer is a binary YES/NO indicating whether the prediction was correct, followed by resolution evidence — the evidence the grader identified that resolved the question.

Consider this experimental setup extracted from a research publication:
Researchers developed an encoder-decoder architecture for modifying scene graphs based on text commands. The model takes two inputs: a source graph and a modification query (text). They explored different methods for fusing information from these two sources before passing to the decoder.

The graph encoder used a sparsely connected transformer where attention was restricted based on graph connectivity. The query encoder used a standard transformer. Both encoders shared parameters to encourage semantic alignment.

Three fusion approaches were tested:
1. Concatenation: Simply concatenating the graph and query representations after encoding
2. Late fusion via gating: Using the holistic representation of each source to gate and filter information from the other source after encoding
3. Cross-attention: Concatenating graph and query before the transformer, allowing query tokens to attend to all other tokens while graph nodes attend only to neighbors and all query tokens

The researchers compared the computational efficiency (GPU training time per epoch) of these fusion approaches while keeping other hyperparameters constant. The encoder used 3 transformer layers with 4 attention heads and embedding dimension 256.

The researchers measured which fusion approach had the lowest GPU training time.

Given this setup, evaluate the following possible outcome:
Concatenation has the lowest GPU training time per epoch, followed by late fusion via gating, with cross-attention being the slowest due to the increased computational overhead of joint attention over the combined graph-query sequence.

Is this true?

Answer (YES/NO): NO